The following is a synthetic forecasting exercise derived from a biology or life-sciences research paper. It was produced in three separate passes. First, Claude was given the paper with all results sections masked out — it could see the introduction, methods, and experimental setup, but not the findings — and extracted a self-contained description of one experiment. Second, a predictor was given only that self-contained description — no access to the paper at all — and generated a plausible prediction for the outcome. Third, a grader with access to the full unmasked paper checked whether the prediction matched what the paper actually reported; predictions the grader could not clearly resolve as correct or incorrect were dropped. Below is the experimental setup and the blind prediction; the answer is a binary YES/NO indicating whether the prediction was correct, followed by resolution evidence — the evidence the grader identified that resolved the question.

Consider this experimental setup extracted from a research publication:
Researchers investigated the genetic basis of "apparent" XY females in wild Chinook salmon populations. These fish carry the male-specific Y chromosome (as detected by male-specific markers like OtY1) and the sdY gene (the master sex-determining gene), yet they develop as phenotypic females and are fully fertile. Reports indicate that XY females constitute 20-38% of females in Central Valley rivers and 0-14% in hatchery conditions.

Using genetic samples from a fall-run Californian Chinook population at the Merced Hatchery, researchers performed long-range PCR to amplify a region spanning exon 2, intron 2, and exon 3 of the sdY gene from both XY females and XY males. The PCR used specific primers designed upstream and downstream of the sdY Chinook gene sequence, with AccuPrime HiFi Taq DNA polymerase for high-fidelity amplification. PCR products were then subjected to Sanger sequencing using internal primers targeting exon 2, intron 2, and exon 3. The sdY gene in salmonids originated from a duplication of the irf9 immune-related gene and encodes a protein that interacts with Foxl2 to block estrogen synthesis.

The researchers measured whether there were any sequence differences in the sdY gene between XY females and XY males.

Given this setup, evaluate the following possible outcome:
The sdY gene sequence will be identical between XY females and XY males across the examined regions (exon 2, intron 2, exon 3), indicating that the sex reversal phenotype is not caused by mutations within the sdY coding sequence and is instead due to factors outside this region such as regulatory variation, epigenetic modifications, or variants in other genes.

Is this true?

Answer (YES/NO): NO